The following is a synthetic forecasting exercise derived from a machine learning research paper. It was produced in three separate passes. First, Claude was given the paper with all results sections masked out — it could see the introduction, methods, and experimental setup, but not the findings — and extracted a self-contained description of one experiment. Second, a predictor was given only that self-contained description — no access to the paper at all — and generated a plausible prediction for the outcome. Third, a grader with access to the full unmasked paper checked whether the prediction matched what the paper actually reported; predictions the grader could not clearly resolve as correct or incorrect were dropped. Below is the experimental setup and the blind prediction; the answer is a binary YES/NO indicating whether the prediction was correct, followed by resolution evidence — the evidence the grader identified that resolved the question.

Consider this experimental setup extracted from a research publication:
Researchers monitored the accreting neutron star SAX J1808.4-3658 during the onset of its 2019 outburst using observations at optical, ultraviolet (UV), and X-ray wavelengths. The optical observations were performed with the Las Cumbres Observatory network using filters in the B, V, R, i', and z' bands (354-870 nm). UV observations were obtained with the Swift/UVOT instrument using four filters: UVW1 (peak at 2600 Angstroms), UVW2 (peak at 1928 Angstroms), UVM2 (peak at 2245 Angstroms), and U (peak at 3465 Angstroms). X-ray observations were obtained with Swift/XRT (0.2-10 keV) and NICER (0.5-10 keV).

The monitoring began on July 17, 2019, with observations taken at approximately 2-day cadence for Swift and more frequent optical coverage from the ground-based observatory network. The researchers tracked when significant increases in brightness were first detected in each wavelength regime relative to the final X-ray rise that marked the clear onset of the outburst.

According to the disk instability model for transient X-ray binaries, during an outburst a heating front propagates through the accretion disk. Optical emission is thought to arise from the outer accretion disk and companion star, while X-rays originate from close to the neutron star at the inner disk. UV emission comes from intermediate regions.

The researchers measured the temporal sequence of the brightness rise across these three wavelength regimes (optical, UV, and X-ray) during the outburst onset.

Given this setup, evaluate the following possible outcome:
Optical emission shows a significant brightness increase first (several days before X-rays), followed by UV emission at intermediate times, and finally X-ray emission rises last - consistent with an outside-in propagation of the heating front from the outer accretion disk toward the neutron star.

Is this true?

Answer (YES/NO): YES